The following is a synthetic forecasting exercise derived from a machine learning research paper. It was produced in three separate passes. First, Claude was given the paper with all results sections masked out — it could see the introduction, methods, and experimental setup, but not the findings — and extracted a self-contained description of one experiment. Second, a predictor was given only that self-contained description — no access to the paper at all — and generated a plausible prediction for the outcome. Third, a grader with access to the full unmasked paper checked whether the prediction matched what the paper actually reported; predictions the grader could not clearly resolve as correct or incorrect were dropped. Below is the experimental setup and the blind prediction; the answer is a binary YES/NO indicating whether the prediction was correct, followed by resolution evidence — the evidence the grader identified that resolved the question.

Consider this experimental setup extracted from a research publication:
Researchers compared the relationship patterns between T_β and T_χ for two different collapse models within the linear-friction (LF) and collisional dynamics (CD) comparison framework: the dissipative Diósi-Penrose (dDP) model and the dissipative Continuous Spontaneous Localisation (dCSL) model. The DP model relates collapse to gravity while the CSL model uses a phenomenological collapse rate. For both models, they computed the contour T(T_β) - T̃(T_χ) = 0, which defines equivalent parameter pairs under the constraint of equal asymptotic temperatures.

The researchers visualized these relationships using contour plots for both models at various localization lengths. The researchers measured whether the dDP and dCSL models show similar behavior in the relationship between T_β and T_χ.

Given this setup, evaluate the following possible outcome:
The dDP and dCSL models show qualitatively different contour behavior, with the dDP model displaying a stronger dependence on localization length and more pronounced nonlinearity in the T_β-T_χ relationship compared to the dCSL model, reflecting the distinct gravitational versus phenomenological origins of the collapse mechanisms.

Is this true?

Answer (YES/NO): NO